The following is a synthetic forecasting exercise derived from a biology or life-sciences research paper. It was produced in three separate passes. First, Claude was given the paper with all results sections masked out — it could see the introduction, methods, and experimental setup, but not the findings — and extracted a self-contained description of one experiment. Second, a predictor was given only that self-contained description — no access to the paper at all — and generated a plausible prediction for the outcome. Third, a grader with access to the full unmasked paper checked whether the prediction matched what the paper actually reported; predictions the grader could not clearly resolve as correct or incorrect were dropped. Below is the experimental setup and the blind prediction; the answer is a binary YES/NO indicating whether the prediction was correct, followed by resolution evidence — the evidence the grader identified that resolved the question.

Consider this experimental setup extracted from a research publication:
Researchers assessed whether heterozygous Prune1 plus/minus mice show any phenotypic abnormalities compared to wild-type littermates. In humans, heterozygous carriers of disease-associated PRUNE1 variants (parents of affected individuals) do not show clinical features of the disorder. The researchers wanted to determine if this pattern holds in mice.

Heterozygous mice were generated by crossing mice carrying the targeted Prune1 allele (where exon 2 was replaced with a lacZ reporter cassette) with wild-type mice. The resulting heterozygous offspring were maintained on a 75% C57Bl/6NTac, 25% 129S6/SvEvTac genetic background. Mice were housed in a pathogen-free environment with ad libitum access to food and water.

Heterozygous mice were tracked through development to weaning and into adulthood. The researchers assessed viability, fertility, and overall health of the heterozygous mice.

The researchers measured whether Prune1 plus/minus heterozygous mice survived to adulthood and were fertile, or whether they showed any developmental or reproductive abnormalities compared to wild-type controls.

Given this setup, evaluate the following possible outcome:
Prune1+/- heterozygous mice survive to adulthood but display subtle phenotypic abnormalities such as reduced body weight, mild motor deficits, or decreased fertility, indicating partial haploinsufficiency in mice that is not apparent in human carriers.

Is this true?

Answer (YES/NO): NO